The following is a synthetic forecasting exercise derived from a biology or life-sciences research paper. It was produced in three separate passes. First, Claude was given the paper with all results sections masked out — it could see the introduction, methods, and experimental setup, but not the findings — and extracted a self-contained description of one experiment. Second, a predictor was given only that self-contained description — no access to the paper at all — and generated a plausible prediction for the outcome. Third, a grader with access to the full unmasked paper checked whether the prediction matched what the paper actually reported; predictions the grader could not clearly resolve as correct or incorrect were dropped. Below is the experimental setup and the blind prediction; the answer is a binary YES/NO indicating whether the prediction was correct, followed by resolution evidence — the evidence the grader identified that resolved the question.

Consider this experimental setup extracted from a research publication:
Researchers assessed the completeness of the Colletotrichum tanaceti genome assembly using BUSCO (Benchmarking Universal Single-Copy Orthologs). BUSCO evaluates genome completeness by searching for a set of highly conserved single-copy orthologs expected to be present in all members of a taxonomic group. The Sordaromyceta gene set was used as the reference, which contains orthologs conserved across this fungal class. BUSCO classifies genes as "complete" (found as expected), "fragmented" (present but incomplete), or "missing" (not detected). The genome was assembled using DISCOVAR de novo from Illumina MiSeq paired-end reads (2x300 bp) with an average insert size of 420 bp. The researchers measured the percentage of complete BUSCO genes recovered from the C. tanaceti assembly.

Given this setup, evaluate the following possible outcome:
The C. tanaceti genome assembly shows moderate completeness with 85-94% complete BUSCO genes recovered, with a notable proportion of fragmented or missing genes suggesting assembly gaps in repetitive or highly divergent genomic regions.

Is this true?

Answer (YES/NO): NO